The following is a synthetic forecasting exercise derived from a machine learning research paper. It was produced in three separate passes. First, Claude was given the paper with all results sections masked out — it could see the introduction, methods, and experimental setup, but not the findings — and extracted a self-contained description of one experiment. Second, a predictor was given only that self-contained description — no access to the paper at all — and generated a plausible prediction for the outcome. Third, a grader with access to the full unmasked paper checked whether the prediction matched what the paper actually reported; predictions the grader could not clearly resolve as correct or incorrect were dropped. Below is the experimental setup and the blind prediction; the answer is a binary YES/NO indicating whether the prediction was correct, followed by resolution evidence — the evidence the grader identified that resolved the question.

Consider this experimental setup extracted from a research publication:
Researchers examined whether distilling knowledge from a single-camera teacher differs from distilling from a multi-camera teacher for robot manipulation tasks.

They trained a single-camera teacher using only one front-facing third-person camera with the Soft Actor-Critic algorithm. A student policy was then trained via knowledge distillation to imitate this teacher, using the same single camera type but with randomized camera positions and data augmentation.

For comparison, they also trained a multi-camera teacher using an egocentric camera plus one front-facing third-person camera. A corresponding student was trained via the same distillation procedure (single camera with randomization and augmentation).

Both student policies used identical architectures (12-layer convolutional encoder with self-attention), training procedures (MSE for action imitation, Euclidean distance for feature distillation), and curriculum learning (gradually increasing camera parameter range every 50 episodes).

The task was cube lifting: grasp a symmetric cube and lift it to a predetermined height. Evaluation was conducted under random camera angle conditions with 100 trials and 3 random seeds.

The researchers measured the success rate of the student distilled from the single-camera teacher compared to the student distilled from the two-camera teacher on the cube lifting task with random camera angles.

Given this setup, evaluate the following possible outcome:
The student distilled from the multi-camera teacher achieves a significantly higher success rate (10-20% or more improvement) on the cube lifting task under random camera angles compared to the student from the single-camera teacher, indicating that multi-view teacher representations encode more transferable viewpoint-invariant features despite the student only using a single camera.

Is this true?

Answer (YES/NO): NO